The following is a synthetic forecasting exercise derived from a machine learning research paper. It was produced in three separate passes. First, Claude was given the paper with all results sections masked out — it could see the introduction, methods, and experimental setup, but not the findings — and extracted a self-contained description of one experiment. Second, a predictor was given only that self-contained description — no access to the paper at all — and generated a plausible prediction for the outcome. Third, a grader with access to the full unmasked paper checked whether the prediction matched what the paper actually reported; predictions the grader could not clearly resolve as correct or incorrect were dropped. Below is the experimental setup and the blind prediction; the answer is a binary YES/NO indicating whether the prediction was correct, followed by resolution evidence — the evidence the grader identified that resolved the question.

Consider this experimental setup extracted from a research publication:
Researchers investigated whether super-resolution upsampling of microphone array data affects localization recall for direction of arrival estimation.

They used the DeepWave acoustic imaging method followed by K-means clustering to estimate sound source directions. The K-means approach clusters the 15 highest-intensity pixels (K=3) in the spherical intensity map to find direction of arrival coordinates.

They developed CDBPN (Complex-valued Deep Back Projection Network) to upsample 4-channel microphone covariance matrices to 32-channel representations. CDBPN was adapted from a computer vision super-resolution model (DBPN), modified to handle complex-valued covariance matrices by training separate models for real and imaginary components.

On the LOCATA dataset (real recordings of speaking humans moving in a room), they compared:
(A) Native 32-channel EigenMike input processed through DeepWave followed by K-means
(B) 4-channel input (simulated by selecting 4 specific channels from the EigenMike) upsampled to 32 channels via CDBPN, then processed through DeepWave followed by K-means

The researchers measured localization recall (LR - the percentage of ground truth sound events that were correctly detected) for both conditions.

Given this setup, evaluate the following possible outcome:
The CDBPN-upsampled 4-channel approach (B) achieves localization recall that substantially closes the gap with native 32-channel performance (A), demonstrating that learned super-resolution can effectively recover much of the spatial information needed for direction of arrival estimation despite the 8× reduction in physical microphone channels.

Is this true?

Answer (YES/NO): NO